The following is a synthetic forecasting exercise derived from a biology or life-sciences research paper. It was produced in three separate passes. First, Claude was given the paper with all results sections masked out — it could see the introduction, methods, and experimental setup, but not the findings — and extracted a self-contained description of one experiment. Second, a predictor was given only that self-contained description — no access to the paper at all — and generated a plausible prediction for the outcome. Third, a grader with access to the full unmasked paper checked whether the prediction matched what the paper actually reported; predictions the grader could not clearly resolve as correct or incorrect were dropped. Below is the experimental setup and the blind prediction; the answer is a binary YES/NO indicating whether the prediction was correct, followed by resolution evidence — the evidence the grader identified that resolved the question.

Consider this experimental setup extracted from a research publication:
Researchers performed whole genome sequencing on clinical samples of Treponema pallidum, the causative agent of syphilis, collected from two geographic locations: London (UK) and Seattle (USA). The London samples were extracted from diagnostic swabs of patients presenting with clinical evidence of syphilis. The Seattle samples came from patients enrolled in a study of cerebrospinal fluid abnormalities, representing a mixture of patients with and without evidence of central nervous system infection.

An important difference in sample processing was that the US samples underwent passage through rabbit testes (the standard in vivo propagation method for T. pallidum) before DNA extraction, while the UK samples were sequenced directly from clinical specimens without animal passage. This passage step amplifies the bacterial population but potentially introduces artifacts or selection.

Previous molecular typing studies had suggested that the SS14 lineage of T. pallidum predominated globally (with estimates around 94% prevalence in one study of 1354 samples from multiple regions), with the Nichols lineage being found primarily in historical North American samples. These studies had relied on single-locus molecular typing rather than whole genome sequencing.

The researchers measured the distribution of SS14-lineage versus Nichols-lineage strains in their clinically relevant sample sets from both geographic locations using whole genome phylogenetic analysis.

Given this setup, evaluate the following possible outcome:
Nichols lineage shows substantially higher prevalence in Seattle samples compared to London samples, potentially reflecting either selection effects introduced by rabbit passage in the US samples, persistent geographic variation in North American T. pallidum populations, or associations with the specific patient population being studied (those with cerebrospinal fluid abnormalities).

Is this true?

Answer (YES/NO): NO